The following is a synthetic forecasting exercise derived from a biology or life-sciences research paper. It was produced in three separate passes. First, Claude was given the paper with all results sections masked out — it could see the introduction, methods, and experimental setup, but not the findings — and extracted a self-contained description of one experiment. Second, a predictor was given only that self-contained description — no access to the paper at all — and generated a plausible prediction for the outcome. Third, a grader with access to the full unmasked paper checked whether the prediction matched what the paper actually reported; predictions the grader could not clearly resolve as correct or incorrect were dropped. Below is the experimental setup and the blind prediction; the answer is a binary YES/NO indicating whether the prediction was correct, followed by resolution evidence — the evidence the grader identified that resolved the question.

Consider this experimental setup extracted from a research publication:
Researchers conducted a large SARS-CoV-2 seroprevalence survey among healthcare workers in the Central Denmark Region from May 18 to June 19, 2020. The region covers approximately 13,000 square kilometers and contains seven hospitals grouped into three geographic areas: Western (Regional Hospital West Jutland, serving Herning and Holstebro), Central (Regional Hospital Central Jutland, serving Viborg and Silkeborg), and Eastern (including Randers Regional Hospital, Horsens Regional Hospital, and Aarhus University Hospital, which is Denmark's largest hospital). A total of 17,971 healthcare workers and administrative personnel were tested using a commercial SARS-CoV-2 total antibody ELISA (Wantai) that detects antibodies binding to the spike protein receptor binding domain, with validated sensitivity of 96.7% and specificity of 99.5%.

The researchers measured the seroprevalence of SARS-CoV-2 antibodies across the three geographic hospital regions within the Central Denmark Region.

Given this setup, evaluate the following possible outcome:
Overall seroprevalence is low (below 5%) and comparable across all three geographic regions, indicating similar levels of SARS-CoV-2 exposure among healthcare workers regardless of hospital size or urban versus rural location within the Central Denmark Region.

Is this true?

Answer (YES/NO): NO